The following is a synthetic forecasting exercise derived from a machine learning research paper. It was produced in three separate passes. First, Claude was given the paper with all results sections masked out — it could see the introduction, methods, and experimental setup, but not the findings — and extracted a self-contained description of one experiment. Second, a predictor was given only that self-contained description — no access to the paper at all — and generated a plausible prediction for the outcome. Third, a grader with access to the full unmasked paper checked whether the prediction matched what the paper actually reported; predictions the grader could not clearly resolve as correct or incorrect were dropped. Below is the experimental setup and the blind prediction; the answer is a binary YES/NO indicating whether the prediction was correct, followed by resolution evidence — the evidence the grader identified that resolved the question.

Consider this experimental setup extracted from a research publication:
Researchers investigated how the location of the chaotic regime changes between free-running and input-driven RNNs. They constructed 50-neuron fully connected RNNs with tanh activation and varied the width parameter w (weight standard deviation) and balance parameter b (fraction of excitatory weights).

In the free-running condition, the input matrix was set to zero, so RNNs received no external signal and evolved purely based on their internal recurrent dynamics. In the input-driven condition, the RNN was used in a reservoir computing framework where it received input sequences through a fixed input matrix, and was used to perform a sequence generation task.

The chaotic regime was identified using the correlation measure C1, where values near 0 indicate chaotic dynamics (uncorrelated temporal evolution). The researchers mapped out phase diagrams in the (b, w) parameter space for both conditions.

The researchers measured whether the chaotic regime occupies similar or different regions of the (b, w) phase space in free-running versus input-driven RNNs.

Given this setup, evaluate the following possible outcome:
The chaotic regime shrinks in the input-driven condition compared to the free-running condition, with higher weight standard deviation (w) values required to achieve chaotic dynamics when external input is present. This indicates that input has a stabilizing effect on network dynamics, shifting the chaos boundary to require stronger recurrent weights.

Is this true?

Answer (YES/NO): NO